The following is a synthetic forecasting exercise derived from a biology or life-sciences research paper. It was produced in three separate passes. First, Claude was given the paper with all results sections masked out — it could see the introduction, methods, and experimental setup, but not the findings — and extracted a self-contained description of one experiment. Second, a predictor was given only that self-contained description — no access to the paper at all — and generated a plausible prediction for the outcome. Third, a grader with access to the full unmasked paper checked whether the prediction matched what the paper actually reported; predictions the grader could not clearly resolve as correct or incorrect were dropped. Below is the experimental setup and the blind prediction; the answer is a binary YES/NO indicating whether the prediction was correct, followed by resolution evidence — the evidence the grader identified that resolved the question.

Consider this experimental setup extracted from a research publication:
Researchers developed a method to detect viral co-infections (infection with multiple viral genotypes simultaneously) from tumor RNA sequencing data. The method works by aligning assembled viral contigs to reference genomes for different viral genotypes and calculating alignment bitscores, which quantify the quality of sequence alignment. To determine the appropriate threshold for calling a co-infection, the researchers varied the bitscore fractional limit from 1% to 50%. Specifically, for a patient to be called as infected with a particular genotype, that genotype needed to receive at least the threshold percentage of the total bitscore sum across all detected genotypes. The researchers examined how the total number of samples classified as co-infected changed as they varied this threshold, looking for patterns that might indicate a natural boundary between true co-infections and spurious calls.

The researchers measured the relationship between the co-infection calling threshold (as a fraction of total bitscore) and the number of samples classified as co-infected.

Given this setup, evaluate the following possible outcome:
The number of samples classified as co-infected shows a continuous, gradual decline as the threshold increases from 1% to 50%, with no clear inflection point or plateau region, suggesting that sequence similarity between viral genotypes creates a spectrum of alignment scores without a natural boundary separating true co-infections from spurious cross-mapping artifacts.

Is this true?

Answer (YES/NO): NO